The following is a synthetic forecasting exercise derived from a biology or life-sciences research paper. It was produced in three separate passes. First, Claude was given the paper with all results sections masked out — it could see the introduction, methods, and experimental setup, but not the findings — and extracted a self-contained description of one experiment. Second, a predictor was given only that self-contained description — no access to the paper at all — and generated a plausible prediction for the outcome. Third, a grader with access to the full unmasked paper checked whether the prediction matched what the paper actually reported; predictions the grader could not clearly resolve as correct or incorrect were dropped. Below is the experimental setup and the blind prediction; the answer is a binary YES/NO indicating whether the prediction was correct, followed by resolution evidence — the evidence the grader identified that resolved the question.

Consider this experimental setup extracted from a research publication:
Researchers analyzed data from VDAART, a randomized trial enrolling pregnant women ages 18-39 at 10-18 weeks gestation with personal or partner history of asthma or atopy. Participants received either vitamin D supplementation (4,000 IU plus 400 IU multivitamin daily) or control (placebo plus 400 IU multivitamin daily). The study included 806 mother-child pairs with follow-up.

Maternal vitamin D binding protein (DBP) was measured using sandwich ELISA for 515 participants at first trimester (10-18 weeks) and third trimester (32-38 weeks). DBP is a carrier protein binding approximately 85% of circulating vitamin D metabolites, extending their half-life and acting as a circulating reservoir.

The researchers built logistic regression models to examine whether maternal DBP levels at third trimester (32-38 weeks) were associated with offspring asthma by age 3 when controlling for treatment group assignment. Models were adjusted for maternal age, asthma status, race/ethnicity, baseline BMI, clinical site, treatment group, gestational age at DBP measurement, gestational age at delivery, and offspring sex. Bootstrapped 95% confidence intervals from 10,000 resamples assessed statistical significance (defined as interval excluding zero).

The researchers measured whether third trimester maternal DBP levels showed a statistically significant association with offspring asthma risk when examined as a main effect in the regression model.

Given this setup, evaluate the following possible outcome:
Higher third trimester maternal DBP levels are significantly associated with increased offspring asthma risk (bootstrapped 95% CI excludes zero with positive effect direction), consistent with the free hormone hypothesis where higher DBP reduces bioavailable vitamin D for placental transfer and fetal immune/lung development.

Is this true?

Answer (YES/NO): NO